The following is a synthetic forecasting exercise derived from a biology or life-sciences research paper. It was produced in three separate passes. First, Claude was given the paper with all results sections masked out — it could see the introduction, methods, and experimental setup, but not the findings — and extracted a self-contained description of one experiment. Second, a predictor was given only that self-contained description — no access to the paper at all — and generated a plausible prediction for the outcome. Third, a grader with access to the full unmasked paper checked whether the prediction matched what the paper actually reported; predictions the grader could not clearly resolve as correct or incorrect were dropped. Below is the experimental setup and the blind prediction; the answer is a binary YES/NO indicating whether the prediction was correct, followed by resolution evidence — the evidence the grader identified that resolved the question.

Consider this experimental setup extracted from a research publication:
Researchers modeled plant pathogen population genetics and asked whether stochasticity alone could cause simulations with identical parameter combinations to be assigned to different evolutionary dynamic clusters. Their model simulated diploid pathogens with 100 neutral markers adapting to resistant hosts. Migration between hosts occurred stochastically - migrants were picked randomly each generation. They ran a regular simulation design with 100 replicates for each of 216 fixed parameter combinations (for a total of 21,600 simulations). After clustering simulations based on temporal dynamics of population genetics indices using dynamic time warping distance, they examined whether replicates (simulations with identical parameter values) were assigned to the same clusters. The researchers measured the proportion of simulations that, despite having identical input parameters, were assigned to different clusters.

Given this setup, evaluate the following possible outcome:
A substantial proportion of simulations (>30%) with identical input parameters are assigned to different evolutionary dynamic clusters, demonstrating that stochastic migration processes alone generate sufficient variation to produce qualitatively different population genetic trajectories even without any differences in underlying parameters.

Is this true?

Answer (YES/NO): NO